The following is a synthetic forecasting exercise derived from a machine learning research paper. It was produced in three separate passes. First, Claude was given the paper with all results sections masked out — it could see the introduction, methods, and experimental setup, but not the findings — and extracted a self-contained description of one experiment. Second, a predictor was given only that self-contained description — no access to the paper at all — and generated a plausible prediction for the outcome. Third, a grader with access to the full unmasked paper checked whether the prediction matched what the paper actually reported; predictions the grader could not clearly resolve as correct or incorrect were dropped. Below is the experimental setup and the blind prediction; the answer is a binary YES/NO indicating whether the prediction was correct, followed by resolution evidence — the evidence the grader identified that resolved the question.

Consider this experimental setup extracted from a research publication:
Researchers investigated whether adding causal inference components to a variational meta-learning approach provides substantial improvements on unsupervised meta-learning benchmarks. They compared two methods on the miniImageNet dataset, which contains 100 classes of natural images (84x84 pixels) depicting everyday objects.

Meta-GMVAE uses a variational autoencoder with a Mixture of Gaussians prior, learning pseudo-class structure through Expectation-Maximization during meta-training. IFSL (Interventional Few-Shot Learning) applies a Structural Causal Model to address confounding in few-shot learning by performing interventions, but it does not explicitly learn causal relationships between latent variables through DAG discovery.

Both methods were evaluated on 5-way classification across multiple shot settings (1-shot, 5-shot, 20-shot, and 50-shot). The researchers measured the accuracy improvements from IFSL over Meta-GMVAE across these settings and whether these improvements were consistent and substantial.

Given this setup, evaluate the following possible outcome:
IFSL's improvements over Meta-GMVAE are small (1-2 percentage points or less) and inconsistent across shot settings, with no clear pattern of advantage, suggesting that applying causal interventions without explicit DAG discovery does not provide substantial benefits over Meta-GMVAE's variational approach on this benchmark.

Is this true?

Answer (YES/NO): NO